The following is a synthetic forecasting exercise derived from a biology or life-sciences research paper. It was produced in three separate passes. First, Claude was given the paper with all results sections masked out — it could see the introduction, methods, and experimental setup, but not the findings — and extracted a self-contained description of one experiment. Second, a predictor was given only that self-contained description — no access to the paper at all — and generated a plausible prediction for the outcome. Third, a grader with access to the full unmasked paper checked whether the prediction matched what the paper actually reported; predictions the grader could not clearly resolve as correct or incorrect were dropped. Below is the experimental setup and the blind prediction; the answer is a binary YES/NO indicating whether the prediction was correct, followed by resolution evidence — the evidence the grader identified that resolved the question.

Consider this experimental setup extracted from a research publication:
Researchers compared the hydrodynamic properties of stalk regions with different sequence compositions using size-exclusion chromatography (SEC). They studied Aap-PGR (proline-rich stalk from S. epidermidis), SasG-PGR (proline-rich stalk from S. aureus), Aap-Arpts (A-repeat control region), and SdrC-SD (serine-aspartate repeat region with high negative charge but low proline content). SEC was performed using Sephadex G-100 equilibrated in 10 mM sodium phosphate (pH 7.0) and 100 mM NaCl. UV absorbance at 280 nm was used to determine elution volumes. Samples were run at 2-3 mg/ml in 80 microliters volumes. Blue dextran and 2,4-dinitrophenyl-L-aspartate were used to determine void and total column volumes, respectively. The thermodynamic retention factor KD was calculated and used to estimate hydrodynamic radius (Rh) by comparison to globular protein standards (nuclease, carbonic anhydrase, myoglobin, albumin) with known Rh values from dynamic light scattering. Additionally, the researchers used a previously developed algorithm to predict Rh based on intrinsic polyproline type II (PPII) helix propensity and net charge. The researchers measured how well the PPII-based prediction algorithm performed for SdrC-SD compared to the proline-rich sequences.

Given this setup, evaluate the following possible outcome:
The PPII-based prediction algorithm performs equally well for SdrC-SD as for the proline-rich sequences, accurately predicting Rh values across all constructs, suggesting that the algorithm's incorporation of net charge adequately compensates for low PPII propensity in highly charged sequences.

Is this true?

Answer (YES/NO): YES